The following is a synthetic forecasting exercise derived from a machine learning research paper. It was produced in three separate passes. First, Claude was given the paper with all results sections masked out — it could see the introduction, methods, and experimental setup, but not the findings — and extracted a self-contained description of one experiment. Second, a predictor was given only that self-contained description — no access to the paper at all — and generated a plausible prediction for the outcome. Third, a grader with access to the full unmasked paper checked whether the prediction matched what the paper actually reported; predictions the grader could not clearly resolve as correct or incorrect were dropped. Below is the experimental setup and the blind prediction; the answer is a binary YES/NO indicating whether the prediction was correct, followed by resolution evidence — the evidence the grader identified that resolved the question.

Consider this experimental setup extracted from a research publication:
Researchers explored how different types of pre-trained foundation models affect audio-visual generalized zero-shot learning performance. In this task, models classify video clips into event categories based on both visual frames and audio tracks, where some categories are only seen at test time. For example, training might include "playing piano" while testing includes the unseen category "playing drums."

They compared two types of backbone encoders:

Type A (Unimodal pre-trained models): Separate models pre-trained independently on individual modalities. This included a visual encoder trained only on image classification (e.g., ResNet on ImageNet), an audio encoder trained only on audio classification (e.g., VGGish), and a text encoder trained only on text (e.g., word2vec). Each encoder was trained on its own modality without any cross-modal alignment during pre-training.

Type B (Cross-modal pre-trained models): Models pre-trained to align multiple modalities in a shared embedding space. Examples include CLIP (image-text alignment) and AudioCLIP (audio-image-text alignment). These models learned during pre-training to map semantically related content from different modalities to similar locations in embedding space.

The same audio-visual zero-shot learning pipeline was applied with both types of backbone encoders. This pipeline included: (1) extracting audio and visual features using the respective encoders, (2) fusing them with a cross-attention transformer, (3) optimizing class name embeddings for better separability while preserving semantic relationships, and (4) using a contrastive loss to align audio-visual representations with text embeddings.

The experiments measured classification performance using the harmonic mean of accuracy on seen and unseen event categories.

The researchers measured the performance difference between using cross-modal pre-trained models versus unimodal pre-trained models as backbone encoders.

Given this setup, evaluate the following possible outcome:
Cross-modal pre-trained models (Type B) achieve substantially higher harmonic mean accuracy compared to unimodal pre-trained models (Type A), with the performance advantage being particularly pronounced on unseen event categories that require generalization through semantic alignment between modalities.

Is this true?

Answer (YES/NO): NO